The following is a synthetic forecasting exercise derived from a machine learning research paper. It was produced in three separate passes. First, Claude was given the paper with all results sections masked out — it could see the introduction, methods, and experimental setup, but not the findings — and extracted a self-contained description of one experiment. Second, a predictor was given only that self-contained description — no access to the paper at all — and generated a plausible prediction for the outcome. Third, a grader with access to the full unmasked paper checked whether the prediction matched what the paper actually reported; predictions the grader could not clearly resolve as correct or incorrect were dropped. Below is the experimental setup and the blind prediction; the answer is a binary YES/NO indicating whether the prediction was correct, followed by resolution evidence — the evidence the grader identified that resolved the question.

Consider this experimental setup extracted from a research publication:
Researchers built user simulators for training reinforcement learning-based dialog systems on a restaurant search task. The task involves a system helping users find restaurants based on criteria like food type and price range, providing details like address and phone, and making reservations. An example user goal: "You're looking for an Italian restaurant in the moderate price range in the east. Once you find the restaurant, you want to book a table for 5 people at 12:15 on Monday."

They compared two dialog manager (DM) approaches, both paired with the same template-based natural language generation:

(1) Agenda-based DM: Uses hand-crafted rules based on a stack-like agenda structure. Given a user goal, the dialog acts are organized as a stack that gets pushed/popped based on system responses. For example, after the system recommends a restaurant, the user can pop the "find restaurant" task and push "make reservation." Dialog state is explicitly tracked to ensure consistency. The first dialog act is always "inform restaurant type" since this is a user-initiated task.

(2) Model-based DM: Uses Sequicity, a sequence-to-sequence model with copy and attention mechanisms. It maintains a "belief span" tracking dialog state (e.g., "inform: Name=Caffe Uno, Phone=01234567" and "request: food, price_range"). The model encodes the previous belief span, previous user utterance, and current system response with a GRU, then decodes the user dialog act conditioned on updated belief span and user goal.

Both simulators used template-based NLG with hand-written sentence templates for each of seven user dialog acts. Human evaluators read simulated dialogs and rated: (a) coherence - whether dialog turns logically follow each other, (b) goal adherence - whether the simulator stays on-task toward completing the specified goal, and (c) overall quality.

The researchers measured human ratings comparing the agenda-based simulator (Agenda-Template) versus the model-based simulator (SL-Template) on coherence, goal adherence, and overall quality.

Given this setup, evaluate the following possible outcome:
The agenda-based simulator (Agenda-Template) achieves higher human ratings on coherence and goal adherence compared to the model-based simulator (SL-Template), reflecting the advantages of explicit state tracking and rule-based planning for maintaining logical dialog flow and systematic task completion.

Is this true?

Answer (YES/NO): NO